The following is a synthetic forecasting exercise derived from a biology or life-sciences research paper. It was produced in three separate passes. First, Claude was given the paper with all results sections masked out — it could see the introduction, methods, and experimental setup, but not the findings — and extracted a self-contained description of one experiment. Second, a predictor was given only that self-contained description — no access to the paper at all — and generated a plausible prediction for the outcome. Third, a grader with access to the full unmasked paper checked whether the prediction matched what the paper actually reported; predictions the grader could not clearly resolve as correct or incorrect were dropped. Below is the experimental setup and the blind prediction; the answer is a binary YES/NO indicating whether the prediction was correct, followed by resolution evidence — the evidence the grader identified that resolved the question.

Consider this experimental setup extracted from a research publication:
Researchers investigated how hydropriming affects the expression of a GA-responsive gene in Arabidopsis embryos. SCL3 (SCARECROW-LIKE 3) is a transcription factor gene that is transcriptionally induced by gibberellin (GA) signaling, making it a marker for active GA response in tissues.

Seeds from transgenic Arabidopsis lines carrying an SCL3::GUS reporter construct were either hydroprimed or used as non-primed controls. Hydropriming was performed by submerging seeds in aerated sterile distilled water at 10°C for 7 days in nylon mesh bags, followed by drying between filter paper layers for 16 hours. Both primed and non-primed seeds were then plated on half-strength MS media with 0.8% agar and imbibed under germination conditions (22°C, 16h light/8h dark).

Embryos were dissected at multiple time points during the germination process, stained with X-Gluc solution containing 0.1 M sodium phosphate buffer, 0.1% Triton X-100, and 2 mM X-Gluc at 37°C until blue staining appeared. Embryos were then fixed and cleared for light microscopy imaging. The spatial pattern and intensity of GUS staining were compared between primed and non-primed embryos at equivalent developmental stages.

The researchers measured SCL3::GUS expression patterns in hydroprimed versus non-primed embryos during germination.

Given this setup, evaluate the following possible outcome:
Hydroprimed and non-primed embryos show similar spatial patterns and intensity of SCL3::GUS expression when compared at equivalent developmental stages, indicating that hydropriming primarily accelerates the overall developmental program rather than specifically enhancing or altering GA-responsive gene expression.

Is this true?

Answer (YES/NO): NO